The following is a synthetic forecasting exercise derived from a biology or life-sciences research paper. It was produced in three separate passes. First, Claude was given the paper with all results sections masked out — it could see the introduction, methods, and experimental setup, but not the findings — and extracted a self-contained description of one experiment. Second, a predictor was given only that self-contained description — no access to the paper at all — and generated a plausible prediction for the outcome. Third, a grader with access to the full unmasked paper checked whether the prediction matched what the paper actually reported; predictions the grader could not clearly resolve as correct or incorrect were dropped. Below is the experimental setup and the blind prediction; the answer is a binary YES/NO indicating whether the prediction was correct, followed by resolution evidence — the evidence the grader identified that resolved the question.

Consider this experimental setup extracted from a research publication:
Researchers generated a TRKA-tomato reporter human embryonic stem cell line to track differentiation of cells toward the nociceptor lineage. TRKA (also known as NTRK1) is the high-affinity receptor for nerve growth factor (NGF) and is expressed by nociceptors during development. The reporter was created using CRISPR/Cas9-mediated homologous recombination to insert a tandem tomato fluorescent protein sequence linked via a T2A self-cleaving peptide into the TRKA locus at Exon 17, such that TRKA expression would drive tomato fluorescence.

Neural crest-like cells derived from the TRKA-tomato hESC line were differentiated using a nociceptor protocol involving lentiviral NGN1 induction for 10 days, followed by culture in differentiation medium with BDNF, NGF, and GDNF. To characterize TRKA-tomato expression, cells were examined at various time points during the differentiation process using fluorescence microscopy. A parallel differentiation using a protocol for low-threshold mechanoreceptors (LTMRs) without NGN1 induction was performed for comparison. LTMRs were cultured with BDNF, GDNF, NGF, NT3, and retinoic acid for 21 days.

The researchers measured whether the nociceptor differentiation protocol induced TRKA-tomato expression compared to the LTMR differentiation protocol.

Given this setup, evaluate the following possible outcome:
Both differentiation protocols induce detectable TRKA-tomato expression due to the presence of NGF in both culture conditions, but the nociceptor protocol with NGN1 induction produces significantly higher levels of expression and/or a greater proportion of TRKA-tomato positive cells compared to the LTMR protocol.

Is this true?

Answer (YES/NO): NO